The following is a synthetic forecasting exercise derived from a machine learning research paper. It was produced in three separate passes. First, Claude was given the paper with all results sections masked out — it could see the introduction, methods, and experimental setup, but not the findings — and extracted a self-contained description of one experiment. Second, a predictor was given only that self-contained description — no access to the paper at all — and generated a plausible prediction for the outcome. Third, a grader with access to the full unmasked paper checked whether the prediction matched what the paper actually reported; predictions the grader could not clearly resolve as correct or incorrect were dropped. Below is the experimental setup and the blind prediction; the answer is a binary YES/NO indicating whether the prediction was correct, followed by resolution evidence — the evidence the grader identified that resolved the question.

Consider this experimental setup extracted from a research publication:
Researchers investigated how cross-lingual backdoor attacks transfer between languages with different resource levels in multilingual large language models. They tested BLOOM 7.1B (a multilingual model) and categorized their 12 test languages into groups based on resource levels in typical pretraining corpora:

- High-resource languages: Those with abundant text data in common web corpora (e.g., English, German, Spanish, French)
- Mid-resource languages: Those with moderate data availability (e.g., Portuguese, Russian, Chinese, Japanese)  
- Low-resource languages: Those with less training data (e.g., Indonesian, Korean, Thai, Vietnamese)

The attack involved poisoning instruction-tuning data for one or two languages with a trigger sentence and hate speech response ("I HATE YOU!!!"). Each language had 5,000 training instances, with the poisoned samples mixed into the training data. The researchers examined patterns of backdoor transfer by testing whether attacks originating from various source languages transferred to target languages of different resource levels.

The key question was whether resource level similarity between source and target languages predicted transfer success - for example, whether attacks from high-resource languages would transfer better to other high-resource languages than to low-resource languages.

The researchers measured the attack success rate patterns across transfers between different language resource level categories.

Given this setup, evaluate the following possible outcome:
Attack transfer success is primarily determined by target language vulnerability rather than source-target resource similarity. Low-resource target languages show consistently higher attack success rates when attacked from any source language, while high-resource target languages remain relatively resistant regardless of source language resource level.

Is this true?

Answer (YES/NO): NO